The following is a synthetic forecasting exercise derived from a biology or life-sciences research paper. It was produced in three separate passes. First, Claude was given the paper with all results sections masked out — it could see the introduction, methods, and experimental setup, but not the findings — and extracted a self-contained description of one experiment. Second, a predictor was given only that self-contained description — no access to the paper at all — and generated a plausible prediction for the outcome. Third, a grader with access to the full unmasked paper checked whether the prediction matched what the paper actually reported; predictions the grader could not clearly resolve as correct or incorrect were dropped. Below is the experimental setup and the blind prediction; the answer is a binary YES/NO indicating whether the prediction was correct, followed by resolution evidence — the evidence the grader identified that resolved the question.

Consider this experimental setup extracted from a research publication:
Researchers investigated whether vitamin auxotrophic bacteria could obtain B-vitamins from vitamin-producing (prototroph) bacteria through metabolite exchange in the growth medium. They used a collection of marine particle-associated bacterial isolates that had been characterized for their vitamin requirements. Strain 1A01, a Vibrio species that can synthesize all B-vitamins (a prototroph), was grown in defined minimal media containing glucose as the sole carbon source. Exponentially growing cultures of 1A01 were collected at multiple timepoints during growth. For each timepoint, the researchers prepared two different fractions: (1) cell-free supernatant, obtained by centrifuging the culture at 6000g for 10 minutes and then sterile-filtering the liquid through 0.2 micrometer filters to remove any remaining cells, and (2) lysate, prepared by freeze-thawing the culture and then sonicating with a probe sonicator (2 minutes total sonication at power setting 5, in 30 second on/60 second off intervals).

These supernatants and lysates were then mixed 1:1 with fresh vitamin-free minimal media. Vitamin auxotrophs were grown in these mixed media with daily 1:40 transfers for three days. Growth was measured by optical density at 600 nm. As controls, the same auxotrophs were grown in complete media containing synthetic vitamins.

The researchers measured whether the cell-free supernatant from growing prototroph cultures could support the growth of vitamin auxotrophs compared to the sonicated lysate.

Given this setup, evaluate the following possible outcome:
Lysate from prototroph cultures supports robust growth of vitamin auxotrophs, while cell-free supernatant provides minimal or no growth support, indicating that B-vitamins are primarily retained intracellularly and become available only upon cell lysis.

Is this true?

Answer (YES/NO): NO